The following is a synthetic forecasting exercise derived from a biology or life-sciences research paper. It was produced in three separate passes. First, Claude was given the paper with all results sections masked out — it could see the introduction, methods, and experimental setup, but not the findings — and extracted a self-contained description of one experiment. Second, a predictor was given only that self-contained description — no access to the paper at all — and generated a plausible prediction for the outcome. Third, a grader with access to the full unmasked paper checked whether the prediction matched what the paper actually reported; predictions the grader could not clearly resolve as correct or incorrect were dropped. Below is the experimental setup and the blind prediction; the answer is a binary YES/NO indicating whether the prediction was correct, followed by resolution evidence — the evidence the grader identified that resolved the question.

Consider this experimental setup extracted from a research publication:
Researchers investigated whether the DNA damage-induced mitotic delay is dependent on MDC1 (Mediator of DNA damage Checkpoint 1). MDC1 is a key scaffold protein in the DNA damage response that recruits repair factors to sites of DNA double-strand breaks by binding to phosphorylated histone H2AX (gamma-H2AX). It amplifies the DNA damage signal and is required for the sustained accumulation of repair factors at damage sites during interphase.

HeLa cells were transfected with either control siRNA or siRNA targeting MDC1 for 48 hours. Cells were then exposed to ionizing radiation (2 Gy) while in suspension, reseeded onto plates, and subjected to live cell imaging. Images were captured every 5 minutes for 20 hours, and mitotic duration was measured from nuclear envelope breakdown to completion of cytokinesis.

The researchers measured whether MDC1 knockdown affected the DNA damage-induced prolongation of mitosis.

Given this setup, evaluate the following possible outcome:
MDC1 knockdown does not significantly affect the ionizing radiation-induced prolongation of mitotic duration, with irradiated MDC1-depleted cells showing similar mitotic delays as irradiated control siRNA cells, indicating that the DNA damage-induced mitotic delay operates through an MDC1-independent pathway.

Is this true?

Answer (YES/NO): YES